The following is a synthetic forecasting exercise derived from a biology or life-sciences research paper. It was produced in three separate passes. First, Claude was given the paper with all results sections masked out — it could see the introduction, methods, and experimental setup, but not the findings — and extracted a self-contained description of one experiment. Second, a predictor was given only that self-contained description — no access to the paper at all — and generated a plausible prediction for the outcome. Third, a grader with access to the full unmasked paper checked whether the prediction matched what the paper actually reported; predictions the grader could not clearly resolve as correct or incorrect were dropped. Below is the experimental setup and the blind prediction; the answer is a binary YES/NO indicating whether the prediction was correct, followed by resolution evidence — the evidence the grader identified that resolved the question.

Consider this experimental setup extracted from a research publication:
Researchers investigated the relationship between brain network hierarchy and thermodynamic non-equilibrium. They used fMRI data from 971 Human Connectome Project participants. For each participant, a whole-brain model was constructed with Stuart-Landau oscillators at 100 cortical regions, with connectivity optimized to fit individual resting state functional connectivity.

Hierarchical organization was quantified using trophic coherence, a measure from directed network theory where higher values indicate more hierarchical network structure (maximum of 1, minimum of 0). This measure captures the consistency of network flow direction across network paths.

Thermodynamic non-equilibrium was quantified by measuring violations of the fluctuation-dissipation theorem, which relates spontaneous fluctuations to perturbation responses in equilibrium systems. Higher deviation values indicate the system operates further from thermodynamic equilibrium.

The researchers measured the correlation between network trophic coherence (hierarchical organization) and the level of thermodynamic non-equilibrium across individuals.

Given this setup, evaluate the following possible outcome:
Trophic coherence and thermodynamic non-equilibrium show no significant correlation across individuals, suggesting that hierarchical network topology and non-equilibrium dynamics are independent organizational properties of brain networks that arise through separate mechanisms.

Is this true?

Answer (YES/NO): NO